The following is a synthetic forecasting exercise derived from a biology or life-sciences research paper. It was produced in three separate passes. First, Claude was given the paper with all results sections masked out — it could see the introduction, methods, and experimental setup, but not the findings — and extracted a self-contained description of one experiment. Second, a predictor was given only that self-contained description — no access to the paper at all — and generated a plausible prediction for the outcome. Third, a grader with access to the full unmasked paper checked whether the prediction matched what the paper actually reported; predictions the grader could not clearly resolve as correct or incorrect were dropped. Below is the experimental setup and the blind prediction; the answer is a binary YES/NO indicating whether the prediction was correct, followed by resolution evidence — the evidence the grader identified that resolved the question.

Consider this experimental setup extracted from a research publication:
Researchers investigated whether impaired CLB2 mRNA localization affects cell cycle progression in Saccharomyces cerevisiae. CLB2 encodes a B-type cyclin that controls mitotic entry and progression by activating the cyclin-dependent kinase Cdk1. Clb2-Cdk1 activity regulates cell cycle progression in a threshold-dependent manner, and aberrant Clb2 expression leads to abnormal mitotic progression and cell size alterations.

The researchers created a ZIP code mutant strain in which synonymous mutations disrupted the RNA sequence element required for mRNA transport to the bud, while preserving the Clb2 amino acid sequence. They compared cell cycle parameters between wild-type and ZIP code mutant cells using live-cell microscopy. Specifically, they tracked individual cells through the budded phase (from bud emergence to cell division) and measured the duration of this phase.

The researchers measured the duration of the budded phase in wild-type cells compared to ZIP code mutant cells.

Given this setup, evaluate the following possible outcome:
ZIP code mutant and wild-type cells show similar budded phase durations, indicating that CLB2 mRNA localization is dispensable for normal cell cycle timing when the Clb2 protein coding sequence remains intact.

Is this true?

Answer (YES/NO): NO